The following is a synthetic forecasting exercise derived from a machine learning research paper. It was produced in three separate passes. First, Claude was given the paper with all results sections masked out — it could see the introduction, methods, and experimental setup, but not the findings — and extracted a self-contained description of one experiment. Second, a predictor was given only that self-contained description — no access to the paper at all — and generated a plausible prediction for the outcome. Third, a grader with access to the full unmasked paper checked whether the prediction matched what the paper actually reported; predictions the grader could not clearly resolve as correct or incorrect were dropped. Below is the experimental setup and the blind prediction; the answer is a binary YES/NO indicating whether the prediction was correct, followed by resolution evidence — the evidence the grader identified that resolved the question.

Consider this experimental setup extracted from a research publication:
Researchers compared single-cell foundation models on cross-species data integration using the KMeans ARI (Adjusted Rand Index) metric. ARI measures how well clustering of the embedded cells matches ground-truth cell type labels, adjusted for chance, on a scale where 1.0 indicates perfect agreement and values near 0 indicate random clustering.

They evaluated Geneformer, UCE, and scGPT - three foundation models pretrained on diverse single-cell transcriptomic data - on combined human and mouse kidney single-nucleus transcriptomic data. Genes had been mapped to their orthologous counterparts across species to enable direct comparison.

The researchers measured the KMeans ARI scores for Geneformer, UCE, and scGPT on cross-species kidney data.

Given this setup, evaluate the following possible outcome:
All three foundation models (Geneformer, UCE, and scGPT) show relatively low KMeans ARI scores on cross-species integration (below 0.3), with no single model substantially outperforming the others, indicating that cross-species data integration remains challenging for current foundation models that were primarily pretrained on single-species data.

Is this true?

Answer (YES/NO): NO